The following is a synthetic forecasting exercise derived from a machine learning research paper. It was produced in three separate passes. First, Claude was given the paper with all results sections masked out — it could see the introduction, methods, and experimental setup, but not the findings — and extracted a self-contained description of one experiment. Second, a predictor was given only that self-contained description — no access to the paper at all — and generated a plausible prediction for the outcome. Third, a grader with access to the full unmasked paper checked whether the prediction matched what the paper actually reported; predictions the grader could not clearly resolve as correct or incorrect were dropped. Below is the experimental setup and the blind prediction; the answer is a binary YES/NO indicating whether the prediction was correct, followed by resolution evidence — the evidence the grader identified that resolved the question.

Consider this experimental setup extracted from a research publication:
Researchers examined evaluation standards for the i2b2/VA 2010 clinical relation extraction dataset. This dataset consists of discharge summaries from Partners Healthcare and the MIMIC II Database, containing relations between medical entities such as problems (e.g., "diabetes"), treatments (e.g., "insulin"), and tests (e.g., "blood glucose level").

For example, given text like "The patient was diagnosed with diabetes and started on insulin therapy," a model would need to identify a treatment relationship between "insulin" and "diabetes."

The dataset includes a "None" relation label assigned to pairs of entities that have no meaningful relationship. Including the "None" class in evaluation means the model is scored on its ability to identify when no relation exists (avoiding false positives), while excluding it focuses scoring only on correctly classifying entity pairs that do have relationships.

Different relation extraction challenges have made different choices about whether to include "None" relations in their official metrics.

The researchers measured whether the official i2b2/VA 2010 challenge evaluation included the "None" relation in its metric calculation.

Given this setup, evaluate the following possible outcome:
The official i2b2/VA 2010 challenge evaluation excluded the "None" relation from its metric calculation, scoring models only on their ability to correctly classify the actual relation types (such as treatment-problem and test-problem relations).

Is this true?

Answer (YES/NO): YES